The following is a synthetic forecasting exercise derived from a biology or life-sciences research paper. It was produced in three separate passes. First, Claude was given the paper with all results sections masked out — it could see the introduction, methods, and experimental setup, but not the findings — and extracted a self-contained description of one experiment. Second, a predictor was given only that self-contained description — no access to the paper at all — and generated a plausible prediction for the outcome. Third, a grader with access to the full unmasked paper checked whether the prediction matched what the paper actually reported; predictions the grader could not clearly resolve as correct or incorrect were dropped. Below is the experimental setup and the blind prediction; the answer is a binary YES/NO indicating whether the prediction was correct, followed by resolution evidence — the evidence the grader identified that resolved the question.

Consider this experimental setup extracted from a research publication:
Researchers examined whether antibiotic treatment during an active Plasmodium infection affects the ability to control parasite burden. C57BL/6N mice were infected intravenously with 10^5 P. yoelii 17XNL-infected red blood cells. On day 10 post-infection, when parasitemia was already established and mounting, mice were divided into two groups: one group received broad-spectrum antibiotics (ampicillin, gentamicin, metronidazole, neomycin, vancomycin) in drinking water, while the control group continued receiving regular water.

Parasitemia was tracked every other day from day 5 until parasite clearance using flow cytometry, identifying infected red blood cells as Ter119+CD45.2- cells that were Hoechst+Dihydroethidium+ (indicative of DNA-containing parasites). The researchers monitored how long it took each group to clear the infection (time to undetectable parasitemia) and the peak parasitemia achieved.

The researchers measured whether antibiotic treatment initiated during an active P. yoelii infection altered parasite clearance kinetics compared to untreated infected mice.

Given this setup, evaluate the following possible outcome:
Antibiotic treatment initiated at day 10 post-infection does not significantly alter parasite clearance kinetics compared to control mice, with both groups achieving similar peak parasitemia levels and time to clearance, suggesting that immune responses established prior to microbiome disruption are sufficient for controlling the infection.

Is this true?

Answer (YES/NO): NO